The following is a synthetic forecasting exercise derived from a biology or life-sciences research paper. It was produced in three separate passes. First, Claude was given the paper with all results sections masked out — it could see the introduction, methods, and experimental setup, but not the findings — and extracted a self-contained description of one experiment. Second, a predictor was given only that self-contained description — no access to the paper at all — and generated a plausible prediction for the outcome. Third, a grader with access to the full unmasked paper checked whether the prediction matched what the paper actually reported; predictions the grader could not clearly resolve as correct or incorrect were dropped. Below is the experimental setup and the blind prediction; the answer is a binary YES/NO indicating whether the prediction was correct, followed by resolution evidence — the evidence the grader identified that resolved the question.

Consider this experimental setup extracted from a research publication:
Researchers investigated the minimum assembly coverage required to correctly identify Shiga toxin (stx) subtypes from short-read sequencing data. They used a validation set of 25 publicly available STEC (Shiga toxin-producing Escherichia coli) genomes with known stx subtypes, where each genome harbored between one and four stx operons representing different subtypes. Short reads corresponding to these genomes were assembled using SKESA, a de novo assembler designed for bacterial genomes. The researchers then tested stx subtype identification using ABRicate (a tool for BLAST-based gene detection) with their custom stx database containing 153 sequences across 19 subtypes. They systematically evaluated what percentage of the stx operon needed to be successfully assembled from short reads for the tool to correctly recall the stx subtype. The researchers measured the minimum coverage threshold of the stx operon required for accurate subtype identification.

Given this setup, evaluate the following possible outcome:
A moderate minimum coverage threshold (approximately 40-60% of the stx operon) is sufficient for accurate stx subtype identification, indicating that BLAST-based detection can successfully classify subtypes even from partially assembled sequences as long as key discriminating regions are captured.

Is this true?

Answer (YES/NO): NO